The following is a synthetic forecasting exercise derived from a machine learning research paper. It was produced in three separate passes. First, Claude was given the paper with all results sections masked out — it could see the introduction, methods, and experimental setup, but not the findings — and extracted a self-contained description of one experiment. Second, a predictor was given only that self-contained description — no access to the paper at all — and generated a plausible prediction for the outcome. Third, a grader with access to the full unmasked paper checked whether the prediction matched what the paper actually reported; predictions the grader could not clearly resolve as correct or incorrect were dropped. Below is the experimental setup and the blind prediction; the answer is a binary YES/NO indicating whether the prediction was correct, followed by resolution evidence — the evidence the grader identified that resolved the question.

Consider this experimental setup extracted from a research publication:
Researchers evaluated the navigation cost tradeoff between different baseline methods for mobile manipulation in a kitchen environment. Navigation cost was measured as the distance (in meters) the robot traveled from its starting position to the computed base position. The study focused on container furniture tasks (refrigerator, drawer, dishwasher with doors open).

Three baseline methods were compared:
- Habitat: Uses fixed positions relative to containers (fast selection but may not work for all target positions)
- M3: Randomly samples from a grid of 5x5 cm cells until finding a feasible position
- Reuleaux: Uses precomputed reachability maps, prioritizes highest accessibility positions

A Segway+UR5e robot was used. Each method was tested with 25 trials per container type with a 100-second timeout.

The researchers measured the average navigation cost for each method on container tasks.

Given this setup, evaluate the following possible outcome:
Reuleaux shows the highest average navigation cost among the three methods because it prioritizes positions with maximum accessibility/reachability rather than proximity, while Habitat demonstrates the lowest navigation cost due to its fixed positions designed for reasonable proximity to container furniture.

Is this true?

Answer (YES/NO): NO